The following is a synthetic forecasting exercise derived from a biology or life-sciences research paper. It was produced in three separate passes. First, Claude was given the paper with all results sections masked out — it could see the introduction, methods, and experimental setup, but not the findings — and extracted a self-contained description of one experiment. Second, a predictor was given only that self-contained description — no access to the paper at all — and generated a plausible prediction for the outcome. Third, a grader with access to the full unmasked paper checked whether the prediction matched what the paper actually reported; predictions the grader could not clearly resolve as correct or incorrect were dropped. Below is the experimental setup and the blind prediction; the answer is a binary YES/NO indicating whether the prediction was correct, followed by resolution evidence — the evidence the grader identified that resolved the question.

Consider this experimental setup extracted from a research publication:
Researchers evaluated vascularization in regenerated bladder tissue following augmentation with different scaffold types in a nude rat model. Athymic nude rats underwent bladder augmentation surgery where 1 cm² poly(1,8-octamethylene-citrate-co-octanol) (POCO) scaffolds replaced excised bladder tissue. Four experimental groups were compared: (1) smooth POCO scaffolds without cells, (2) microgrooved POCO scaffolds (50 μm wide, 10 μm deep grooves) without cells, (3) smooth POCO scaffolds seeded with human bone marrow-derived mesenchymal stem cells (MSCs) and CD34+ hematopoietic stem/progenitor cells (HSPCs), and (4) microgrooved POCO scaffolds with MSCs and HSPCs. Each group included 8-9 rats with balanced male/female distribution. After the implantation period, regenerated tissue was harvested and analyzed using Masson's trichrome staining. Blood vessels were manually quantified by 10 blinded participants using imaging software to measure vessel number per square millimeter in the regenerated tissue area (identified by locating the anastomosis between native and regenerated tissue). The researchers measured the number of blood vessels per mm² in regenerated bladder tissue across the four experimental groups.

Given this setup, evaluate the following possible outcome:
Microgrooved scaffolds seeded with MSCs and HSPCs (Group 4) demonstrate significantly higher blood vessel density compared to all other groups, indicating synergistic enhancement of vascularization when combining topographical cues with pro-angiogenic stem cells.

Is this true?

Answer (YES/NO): YES